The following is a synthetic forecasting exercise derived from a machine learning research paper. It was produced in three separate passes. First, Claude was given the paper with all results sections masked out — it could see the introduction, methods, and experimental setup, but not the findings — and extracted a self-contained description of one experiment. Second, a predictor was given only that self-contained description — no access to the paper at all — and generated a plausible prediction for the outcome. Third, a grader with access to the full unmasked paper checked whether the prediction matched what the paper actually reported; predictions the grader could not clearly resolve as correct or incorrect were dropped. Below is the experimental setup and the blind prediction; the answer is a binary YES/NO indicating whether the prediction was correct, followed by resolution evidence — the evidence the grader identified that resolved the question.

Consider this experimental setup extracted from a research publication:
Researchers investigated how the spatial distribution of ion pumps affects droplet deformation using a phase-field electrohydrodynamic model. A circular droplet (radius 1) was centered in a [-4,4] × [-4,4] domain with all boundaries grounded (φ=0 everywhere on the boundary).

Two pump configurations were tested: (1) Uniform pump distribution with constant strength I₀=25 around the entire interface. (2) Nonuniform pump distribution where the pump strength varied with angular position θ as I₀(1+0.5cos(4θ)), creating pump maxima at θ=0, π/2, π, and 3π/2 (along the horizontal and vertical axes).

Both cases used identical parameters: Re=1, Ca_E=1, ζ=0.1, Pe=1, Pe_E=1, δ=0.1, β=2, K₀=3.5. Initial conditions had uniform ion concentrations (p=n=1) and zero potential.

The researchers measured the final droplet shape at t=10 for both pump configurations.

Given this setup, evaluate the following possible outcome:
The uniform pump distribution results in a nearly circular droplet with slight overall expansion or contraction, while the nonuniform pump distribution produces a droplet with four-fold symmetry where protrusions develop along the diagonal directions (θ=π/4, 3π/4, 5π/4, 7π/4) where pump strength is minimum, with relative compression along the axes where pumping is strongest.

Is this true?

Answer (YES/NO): YES